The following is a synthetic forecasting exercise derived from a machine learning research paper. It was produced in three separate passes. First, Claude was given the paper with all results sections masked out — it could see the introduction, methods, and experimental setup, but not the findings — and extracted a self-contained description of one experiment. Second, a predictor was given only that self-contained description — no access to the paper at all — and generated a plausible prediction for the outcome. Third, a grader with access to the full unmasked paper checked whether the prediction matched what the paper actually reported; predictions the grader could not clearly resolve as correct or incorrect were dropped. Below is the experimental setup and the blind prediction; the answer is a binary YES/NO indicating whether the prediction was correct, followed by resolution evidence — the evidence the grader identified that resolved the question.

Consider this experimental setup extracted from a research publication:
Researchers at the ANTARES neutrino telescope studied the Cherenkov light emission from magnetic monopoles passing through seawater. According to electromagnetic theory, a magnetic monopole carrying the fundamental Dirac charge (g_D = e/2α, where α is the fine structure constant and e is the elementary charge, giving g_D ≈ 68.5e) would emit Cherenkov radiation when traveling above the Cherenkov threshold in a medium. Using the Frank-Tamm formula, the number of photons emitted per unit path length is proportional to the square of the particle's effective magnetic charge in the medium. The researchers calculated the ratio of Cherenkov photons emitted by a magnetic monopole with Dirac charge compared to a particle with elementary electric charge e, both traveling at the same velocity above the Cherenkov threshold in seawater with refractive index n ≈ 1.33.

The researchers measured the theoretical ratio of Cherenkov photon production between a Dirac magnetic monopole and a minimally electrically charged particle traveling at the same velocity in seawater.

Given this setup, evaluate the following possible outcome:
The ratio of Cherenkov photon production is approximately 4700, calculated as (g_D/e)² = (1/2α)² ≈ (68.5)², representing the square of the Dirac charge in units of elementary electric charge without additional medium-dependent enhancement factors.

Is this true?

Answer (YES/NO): NO